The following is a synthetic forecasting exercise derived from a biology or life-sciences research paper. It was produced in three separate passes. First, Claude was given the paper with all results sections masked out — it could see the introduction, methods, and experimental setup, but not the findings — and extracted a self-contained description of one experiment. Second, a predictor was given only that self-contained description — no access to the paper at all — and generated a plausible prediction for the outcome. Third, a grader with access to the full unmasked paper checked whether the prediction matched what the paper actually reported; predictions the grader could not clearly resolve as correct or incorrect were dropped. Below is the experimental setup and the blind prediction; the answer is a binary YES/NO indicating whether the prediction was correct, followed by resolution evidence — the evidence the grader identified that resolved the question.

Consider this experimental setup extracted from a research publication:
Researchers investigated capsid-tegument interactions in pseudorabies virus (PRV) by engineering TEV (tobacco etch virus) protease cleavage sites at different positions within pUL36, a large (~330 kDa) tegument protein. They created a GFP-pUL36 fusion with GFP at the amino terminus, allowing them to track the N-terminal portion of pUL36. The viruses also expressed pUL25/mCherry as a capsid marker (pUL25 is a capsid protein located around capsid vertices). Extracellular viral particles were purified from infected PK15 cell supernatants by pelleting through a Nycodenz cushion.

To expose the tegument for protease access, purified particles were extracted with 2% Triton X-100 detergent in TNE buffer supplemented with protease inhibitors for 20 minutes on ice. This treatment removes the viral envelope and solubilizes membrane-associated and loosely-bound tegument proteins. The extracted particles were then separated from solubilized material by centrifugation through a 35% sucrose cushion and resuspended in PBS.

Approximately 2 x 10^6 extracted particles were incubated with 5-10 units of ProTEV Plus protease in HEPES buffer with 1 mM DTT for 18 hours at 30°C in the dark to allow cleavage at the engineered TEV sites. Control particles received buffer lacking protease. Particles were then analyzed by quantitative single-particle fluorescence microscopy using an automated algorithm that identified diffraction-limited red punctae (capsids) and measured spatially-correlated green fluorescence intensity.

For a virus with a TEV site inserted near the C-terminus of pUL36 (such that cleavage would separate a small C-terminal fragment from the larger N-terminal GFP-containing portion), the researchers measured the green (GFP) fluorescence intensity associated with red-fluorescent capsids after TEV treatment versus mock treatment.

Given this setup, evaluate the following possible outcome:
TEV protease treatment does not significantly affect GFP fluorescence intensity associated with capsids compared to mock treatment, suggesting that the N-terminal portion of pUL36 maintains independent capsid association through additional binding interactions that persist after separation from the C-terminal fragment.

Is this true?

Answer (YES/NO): NO